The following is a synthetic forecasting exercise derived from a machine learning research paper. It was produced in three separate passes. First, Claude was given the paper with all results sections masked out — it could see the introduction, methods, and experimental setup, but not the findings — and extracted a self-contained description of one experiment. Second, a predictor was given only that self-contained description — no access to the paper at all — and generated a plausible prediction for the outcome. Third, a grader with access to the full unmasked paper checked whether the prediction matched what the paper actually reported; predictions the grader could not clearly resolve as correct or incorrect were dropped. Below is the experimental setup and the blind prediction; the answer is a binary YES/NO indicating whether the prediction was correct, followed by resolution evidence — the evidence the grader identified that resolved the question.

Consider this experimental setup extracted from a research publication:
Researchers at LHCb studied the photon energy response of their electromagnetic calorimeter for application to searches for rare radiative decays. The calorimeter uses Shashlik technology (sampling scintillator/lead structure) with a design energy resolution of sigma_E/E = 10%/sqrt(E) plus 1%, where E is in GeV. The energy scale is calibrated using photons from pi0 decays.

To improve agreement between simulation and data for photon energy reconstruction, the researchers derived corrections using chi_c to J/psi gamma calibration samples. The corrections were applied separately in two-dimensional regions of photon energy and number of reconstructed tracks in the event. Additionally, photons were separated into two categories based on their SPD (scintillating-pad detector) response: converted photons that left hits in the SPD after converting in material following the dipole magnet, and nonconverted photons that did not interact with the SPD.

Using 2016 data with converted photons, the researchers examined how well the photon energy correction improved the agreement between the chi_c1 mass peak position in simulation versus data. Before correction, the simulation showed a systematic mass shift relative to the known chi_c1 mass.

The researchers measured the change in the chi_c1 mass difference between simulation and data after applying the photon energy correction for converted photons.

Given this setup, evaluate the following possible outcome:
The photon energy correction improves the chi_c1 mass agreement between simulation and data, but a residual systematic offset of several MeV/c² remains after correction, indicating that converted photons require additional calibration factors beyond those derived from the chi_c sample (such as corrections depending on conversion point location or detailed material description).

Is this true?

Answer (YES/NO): NO